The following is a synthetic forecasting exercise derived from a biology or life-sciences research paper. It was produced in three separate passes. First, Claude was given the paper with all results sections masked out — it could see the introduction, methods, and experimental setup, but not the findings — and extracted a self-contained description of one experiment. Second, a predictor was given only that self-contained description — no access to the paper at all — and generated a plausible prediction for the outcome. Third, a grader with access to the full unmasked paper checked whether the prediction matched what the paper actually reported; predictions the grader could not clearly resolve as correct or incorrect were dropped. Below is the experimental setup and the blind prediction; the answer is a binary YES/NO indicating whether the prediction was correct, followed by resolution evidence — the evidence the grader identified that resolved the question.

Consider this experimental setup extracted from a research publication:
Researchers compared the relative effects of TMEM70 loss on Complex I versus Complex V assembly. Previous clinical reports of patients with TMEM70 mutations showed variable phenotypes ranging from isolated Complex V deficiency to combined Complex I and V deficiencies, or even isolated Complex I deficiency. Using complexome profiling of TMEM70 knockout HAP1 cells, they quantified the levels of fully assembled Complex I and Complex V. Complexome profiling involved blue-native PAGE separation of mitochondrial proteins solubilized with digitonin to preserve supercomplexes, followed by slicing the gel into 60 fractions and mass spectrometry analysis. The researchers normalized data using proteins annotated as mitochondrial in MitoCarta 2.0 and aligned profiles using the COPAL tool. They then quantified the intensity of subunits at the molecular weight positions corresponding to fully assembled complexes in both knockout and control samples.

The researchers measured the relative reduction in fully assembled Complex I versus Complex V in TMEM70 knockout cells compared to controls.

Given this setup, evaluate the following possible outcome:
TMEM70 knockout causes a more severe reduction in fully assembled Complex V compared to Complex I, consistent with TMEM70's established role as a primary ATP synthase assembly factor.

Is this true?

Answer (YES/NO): YES